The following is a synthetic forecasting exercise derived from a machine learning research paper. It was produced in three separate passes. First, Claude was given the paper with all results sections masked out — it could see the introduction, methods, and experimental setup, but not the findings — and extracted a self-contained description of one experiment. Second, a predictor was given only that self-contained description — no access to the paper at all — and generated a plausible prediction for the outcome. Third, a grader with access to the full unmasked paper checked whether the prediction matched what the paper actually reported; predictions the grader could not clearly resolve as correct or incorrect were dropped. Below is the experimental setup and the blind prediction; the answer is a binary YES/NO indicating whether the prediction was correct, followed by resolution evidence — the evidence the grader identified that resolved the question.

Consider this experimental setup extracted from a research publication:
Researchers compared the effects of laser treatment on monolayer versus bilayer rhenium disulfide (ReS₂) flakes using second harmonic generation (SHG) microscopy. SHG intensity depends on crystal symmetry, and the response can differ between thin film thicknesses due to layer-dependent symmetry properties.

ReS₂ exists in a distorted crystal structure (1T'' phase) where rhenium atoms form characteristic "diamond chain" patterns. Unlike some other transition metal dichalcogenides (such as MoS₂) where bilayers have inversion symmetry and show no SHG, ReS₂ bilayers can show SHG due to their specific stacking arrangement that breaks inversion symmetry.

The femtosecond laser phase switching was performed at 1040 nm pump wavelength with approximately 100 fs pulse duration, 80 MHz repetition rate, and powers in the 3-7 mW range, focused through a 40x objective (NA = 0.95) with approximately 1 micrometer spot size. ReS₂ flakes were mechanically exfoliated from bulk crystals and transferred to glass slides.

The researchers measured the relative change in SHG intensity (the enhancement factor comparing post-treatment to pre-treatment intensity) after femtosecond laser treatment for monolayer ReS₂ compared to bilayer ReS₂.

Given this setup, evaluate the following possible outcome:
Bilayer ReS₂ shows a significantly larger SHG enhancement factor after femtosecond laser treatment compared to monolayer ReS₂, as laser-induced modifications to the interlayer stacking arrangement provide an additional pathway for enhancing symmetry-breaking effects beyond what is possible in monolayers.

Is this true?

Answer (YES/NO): NO